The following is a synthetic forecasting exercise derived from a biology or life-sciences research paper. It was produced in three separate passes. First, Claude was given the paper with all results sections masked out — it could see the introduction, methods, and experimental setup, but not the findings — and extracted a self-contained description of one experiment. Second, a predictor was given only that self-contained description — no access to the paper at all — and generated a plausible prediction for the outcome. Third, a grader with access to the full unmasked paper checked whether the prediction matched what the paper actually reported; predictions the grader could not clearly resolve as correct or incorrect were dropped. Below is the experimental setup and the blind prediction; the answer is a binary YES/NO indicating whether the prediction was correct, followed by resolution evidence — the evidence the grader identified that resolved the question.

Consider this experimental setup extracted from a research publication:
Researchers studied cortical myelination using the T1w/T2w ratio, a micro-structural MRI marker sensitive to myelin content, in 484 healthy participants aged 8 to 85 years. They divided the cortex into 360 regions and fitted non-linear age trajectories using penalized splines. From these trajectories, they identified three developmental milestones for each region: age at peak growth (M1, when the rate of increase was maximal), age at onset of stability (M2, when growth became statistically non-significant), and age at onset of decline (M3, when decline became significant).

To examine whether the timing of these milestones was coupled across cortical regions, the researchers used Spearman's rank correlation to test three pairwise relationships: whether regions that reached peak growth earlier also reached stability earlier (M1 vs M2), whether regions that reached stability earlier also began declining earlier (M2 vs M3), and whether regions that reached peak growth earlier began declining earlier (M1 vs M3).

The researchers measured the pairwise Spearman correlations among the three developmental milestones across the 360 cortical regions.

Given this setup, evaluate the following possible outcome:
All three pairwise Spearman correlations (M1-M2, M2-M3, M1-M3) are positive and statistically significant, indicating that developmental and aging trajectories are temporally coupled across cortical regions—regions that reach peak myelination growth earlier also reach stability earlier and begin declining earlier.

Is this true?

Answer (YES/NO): NO